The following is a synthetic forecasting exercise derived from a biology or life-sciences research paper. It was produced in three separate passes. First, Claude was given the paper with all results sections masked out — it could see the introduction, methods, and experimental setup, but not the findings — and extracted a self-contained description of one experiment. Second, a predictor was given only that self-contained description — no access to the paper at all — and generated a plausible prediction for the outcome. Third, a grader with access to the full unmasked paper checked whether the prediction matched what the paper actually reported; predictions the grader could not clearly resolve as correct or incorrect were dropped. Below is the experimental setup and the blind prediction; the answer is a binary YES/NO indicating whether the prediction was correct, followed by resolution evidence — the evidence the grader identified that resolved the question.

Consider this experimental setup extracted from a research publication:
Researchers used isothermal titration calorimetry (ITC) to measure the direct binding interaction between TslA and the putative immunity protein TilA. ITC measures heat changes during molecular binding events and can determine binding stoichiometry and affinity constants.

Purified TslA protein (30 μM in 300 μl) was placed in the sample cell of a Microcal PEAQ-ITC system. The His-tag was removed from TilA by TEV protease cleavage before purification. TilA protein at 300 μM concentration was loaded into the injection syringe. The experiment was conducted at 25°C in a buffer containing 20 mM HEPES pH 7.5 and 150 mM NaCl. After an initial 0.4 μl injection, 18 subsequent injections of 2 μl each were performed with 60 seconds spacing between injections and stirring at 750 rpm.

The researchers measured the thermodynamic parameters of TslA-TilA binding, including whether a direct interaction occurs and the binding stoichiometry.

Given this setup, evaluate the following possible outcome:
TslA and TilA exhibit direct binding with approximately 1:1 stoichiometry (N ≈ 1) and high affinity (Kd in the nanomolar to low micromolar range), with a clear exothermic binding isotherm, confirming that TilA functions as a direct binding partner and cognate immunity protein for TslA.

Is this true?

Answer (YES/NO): YES